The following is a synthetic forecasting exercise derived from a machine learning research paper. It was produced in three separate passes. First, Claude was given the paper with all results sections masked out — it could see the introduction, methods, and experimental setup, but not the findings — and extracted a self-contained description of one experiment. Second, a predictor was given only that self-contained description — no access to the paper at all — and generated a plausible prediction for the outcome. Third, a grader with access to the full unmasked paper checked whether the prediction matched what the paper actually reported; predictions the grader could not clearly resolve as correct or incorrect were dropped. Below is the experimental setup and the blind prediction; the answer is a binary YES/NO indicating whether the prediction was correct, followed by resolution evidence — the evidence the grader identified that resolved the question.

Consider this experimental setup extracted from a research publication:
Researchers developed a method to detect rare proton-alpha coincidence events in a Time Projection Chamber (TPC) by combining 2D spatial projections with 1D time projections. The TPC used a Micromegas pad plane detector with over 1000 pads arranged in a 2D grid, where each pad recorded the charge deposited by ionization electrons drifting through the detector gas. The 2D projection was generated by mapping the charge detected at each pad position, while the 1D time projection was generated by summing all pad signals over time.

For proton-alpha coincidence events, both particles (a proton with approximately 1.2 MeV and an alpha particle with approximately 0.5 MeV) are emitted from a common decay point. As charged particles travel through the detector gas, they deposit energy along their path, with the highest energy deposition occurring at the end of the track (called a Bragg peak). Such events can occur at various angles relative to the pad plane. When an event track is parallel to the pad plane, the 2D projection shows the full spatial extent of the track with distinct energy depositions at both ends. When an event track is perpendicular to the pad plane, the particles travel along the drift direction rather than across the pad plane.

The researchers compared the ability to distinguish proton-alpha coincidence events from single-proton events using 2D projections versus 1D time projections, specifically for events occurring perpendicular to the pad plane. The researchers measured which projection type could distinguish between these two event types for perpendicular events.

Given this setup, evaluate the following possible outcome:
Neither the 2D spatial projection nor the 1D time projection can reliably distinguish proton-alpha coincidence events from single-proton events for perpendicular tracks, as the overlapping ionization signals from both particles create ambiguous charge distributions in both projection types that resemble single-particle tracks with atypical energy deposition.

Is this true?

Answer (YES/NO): NO